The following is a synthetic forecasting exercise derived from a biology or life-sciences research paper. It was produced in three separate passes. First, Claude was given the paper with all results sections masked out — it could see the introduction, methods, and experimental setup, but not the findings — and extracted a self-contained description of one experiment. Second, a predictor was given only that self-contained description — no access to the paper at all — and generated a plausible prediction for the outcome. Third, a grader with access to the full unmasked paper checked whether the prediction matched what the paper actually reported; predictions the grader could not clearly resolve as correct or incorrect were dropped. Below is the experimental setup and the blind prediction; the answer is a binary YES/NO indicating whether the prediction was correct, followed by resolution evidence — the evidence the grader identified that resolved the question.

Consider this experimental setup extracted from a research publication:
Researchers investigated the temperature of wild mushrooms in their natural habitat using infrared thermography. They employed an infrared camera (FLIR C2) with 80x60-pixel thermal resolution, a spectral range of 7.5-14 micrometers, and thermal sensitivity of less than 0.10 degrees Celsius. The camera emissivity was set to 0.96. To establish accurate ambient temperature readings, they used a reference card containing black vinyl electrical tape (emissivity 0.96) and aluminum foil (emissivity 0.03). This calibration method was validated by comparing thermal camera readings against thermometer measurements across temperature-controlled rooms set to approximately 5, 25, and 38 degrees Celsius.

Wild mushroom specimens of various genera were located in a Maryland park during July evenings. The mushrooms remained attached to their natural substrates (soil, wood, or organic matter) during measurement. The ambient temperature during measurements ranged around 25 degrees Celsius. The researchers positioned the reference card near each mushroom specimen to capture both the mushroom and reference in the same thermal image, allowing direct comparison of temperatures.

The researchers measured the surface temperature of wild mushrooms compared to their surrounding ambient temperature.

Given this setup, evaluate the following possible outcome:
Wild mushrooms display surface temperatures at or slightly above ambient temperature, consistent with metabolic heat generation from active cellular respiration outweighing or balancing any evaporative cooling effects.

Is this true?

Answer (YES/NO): NO